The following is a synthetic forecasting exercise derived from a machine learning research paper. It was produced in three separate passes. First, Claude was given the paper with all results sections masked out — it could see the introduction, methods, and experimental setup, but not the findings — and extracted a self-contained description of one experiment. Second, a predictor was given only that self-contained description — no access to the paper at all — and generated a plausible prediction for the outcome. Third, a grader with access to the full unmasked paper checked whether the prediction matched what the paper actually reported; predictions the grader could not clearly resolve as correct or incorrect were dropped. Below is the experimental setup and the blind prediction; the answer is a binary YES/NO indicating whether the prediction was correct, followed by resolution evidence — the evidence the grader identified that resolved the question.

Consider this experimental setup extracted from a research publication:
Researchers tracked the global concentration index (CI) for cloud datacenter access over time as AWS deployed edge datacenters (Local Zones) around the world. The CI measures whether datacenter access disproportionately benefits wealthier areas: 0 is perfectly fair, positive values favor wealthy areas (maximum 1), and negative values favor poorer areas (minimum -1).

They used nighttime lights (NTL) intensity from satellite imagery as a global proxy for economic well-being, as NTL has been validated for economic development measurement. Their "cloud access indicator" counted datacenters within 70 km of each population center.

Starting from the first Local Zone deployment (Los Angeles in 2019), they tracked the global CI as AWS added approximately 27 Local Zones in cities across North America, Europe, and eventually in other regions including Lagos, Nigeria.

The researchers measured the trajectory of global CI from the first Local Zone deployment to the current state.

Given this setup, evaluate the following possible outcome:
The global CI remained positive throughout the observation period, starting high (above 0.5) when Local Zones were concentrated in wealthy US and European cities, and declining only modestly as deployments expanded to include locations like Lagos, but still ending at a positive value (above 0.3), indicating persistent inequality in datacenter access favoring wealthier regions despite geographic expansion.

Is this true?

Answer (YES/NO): YES